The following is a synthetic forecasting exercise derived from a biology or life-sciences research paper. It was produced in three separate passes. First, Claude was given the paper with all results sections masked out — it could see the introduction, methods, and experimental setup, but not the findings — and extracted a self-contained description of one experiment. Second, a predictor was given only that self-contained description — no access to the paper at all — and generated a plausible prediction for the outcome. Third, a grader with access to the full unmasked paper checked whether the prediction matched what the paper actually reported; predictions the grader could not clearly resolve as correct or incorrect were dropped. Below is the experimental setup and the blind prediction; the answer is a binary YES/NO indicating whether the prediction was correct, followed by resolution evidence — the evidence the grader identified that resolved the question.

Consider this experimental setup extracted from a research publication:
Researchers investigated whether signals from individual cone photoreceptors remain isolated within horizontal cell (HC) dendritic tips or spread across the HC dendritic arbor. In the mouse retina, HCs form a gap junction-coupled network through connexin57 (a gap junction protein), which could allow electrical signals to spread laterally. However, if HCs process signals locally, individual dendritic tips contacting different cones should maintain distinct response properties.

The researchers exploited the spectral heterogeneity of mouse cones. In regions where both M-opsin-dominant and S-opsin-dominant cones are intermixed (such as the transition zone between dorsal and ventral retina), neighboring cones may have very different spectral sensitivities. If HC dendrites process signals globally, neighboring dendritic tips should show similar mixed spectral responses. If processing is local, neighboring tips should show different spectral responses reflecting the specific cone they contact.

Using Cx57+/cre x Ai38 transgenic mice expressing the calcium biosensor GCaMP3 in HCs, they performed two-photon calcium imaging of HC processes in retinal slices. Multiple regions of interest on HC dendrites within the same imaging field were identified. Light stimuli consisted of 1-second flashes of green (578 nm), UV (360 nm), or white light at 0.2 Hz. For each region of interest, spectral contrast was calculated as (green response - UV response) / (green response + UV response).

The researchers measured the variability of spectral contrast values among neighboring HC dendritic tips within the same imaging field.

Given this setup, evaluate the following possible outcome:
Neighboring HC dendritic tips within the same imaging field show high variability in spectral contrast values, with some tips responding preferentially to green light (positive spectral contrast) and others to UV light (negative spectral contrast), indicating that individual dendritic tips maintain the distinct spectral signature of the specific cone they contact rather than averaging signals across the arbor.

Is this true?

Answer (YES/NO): YES